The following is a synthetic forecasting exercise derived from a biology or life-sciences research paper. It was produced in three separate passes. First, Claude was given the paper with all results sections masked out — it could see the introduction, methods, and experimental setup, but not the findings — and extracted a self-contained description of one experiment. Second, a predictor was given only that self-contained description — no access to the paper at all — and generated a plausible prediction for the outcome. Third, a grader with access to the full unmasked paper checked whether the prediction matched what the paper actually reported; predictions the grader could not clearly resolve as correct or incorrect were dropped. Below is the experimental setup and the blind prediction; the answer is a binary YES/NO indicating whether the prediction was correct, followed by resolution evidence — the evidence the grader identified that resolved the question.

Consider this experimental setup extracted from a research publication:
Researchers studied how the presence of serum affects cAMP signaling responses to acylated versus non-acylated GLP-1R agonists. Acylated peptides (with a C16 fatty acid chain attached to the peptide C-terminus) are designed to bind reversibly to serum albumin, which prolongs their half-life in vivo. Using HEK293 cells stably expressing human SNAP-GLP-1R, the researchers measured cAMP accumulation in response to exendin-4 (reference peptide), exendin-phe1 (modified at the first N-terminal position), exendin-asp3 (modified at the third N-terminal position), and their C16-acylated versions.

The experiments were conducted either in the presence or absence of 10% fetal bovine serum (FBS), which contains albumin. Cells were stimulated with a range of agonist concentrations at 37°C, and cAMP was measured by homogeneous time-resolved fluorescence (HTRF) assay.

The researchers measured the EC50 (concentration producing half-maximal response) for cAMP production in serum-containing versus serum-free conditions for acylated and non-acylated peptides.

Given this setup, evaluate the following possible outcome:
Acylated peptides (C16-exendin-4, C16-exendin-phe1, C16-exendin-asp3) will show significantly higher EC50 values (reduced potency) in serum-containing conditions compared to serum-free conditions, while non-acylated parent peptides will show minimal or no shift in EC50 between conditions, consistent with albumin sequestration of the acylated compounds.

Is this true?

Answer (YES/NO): NO